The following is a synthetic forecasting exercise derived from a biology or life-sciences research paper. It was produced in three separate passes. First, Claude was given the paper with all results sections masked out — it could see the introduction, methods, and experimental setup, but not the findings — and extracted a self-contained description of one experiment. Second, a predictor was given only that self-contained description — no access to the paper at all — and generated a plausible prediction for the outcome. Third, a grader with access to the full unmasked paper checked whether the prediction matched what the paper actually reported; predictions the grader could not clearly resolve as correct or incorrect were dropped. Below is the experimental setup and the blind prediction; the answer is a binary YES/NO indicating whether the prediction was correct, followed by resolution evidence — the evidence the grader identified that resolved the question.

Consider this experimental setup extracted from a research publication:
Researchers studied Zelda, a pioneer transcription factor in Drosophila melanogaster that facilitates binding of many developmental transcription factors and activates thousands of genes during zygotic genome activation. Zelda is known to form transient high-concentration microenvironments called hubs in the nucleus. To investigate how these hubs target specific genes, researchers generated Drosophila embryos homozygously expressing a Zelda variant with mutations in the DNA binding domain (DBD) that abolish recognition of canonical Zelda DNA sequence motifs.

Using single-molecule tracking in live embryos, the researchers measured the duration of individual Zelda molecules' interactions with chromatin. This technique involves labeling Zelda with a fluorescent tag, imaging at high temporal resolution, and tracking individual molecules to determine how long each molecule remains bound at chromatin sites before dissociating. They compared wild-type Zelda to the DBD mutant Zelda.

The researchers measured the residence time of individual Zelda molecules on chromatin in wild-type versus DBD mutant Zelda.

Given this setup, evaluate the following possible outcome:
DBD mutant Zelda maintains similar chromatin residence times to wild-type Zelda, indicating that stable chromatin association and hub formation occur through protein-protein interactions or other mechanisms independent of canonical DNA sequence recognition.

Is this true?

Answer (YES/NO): NO